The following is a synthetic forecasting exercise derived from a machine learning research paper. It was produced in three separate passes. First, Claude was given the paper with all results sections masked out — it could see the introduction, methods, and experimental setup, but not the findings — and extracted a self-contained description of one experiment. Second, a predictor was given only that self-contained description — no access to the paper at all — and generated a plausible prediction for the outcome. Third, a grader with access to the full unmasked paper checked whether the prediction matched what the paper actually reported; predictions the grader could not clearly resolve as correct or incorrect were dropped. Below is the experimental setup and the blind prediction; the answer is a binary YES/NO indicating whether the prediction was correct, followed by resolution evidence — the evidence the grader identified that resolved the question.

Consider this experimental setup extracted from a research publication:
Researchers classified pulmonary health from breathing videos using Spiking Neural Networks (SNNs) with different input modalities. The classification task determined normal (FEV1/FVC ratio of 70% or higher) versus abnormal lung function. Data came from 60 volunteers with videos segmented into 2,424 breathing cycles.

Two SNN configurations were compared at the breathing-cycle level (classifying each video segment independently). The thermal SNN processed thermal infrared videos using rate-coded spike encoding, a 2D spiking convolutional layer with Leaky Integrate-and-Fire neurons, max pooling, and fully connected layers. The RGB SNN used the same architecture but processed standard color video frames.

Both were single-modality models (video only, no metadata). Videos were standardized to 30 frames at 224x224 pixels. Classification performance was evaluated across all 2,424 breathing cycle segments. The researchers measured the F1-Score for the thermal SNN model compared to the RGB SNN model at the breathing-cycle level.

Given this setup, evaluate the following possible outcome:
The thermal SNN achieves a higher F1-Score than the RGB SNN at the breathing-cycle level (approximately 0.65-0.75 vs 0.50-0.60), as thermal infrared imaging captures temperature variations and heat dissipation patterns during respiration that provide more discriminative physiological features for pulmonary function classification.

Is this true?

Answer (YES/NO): NO